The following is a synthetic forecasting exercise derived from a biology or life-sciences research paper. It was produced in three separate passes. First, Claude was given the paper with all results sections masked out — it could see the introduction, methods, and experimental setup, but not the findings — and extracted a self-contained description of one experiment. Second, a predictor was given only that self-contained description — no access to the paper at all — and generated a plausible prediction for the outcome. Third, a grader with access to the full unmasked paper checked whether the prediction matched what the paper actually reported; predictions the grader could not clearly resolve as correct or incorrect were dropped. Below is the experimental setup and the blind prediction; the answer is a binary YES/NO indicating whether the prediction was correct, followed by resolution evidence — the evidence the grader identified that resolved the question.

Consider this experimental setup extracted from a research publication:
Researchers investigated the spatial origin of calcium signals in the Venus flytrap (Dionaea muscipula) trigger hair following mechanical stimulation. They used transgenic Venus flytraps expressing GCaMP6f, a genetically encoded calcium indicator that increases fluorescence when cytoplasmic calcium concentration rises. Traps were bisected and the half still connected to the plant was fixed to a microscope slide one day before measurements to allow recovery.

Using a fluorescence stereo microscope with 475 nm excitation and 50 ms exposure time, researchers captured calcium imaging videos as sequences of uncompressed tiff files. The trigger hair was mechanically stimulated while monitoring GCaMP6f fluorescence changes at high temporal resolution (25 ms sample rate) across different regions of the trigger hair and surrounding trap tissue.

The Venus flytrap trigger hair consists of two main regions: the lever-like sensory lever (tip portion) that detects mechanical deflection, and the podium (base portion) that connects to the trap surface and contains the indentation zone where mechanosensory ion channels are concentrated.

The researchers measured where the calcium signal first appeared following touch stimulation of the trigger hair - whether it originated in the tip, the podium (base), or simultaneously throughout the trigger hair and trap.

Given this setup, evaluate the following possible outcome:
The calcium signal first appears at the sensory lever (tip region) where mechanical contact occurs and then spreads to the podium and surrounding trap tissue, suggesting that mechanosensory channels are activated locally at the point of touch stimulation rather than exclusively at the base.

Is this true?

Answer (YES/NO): NO